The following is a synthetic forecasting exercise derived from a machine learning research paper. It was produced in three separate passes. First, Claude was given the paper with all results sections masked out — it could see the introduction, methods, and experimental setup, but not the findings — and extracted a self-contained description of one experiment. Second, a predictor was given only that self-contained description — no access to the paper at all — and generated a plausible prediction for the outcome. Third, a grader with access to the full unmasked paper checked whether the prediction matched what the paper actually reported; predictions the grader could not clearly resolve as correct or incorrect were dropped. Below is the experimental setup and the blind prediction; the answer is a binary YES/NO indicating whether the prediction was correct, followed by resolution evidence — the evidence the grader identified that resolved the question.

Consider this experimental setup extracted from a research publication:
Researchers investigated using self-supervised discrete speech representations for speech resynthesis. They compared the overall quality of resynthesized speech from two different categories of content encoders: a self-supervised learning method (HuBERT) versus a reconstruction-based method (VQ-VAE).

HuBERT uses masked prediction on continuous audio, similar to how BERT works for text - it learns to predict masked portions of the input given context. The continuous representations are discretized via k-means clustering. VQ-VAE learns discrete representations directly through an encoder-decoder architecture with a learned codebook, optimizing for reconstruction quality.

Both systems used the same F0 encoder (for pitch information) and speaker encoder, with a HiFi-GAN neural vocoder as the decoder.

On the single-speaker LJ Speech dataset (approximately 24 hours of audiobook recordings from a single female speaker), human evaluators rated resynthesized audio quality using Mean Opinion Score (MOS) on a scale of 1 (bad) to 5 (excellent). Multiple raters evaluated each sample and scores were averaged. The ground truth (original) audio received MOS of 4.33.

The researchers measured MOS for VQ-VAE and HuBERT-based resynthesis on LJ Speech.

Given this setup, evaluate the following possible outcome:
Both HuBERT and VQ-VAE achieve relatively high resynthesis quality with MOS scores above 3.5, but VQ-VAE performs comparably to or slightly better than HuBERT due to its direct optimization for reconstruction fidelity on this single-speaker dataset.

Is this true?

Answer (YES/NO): YES